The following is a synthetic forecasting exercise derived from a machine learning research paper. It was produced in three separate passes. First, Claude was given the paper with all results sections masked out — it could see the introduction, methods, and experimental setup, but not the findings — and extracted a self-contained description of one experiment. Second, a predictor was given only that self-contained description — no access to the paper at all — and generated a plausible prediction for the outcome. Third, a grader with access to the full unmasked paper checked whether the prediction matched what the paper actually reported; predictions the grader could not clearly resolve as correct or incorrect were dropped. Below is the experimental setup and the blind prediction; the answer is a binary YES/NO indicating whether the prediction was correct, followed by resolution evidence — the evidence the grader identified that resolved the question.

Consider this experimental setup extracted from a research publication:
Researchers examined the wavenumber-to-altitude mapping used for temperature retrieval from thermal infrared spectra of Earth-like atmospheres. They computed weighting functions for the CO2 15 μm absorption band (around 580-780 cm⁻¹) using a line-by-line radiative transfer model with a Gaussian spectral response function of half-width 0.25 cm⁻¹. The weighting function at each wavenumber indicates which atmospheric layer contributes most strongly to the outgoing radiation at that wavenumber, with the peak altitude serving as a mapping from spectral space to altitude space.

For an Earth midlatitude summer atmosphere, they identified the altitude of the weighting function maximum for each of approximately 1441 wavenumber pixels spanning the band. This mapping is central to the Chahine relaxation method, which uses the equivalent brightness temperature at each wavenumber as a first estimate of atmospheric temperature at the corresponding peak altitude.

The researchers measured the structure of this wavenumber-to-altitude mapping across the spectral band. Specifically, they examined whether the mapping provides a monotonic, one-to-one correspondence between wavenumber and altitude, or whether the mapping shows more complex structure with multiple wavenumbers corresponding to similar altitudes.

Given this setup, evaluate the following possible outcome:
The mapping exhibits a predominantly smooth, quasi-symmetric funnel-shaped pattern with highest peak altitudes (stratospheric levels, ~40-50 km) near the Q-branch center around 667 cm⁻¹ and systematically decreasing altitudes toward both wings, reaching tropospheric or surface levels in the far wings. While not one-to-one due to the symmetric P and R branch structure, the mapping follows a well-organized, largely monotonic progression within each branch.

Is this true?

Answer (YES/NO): YES